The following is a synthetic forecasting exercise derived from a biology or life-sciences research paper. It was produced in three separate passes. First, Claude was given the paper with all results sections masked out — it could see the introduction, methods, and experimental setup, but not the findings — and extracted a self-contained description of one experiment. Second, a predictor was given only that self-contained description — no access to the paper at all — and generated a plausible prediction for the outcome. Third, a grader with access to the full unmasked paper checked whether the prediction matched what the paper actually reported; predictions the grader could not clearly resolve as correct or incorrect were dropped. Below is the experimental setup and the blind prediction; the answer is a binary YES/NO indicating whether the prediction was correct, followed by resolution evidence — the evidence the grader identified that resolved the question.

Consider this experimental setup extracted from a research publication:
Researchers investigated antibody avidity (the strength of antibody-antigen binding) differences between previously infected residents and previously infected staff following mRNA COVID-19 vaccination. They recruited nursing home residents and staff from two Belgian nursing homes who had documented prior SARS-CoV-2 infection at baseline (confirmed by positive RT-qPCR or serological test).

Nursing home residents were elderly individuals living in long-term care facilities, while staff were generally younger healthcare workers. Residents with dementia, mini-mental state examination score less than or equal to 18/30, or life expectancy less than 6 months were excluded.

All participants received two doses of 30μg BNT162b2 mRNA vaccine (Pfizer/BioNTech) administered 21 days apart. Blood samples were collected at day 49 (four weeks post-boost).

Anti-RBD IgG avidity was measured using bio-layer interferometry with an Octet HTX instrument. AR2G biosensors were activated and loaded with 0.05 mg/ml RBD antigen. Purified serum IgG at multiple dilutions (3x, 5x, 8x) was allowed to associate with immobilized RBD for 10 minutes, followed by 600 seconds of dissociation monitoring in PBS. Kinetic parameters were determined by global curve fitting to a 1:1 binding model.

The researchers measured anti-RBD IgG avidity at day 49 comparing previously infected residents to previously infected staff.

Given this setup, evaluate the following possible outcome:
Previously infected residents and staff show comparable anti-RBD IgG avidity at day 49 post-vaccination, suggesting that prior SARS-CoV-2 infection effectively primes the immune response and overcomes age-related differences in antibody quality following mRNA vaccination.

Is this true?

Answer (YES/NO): YES